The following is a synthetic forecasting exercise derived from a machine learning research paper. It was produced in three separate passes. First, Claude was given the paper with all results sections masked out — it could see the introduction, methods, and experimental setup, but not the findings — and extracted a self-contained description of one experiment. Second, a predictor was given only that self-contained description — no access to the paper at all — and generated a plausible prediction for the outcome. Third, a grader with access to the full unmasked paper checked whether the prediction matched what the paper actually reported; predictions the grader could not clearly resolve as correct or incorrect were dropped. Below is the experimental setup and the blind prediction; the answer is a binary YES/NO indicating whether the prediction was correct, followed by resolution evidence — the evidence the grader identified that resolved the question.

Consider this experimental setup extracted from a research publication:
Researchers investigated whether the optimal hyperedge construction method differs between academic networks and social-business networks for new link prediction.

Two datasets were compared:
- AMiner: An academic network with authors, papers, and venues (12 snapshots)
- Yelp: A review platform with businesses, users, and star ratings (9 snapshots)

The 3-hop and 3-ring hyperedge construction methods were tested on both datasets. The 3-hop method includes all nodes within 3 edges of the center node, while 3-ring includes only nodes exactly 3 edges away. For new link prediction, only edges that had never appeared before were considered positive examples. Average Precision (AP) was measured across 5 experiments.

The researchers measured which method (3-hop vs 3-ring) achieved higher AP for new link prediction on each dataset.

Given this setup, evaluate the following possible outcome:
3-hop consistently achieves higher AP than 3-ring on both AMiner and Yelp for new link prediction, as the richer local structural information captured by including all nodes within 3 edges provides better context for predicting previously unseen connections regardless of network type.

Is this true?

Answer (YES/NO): NO